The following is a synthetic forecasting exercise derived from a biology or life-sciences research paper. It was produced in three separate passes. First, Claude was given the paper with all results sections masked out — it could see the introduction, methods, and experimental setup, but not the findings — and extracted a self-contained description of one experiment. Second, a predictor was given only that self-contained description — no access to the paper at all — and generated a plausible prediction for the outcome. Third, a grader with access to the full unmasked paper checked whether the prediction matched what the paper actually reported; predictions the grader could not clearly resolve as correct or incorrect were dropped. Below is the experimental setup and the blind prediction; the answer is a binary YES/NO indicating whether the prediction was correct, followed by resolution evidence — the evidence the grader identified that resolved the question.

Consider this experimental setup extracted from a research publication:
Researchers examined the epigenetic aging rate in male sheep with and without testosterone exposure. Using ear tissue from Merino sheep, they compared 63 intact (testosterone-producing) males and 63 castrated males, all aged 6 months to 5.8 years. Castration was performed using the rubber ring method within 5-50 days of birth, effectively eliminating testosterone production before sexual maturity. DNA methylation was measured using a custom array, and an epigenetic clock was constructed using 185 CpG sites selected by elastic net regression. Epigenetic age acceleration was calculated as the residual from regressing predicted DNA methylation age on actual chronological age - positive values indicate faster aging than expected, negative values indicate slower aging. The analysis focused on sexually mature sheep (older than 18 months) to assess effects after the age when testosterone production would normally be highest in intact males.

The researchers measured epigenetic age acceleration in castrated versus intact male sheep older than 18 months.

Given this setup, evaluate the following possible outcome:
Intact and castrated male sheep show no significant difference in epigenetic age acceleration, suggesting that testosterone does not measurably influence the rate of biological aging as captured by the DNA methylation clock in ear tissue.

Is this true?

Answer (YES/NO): NO